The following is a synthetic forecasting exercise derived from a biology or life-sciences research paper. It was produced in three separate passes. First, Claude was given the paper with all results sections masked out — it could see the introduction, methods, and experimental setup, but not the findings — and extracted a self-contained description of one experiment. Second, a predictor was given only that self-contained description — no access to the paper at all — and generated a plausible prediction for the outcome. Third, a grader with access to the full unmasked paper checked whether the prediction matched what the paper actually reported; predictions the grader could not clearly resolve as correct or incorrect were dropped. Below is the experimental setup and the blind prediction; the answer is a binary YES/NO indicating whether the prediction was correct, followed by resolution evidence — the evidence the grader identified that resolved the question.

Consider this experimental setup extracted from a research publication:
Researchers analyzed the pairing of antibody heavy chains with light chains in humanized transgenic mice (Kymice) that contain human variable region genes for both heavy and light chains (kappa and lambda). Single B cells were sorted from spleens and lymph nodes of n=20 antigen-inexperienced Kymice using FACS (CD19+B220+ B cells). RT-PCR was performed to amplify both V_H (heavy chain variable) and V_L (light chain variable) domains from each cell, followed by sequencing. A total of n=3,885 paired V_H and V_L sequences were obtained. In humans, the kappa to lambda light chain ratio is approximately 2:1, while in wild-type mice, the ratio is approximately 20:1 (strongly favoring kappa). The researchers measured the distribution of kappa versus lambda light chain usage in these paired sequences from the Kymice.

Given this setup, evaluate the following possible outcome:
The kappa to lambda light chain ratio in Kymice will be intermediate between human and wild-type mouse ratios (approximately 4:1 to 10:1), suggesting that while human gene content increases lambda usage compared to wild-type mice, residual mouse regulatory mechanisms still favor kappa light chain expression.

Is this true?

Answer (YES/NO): NO